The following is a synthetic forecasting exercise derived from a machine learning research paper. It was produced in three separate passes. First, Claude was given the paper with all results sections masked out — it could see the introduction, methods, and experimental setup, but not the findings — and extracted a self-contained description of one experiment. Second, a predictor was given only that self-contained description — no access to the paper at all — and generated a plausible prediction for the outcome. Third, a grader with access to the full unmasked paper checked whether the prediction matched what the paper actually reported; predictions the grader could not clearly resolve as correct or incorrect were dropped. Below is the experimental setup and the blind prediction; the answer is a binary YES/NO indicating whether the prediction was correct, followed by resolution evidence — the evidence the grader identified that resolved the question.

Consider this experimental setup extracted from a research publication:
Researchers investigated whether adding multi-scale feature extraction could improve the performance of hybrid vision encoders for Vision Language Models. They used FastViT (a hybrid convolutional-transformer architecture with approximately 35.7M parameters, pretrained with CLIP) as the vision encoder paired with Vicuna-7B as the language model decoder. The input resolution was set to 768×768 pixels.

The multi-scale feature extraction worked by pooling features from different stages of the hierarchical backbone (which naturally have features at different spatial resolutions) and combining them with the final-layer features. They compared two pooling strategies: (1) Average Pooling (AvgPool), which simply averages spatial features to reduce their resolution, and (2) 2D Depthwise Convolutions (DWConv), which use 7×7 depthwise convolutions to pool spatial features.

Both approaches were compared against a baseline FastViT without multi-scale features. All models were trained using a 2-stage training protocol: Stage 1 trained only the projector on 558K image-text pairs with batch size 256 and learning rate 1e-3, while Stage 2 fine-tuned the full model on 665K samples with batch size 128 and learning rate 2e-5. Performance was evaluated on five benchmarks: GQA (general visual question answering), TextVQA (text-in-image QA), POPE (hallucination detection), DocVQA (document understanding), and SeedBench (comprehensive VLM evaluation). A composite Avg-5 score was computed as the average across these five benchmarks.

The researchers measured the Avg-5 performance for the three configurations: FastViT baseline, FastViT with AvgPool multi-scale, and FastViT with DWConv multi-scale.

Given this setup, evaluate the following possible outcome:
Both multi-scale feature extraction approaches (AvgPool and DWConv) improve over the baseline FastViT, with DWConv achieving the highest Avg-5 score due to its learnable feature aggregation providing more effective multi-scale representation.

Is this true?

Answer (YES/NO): YES